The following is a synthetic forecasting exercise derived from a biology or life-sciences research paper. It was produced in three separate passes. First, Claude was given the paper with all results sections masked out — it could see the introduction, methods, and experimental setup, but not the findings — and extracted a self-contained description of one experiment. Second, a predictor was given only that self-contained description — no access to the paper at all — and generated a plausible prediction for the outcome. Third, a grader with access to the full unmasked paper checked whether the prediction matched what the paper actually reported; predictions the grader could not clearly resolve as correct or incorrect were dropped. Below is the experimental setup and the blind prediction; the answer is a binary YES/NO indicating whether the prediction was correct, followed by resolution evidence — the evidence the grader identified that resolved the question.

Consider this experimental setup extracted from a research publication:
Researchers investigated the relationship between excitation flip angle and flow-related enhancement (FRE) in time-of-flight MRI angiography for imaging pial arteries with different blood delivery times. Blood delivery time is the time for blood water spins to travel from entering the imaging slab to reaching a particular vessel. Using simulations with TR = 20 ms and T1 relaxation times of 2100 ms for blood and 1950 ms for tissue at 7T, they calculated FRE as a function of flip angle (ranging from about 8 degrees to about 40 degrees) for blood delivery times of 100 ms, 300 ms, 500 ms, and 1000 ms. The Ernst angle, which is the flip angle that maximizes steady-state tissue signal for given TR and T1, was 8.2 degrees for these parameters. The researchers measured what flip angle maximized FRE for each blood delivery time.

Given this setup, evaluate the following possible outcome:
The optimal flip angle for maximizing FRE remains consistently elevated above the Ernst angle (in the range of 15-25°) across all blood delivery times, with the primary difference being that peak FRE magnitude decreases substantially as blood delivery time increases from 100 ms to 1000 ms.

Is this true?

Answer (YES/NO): NO